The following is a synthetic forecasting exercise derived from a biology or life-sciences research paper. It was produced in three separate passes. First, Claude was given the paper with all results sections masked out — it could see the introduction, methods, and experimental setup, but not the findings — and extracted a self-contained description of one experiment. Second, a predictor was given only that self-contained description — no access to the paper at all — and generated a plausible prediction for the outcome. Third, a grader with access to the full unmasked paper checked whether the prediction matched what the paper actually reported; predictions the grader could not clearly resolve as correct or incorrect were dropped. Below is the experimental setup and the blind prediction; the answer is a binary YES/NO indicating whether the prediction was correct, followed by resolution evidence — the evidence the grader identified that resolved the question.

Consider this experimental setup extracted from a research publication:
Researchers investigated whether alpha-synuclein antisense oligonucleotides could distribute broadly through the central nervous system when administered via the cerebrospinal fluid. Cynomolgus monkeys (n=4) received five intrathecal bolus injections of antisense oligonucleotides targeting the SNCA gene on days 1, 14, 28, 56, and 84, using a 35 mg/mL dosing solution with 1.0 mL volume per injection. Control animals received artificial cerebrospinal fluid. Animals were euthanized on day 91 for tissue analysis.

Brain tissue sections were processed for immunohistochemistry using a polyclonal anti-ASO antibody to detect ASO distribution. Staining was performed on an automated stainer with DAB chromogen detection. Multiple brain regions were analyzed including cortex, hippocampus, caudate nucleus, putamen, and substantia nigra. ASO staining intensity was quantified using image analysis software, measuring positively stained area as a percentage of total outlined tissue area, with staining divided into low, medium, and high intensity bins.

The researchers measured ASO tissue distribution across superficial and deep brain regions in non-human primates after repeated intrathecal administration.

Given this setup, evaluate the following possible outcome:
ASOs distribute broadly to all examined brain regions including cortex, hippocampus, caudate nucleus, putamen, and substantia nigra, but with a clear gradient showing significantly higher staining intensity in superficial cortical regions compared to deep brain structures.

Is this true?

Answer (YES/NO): NO